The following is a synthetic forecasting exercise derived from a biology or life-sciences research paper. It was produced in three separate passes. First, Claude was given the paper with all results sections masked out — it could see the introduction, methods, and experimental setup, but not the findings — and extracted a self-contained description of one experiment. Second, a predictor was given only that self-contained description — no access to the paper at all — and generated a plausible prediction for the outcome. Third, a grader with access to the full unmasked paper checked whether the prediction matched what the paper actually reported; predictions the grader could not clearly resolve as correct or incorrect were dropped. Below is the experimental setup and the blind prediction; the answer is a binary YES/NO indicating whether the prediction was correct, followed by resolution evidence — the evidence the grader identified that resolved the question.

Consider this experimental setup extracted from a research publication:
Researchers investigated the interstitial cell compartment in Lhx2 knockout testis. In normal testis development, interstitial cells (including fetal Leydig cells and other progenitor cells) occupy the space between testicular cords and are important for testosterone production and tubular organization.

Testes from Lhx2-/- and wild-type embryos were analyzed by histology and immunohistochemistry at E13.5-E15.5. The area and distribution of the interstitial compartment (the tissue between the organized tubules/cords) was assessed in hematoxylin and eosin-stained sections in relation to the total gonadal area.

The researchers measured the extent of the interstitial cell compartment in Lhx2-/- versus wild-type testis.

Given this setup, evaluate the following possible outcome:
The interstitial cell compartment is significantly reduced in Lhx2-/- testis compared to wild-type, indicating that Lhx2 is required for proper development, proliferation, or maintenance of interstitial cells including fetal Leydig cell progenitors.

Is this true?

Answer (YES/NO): NO